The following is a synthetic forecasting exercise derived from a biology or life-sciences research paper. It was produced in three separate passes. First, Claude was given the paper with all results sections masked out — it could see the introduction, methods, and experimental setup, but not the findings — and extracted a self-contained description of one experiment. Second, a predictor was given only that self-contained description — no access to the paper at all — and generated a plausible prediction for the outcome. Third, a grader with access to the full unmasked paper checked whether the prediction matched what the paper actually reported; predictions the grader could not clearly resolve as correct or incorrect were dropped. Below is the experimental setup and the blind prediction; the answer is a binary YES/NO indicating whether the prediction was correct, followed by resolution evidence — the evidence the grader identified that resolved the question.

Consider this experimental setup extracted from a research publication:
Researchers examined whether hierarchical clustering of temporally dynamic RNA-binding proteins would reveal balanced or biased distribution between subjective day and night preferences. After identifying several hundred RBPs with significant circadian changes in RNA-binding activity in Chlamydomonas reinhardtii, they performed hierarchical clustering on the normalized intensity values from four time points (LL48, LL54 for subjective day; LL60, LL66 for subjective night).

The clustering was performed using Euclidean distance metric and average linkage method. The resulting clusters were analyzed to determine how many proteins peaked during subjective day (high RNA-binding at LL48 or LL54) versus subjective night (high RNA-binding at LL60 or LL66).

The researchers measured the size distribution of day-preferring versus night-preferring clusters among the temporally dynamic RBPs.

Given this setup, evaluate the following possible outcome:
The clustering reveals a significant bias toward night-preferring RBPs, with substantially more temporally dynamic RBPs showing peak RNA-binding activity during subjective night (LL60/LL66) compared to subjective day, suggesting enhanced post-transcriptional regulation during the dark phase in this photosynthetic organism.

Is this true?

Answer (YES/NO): NO